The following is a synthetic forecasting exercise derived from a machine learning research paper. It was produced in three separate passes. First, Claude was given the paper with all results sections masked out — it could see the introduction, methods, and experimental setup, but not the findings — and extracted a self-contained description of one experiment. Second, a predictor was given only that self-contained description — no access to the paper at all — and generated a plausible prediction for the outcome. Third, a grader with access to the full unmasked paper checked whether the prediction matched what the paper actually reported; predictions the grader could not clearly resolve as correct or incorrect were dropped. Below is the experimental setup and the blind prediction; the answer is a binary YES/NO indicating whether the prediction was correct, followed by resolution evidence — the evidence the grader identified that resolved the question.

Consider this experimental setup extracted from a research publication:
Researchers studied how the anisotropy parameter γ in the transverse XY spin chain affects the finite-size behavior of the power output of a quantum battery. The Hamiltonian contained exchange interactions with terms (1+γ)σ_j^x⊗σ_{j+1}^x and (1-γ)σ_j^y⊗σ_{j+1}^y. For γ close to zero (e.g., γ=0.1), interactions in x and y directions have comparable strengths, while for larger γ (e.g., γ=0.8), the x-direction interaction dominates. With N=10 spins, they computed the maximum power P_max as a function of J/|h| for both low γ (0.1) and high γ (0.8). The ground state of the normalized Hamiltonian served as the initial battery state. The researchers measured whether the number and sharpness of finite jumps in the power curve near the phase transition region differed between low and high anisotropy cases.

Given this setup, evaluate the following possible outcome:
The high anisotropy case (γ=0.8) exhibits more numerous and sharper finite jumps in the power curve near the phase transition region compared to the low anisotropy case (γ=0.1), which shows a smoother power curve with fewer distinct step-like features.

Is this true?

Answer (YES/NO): NO